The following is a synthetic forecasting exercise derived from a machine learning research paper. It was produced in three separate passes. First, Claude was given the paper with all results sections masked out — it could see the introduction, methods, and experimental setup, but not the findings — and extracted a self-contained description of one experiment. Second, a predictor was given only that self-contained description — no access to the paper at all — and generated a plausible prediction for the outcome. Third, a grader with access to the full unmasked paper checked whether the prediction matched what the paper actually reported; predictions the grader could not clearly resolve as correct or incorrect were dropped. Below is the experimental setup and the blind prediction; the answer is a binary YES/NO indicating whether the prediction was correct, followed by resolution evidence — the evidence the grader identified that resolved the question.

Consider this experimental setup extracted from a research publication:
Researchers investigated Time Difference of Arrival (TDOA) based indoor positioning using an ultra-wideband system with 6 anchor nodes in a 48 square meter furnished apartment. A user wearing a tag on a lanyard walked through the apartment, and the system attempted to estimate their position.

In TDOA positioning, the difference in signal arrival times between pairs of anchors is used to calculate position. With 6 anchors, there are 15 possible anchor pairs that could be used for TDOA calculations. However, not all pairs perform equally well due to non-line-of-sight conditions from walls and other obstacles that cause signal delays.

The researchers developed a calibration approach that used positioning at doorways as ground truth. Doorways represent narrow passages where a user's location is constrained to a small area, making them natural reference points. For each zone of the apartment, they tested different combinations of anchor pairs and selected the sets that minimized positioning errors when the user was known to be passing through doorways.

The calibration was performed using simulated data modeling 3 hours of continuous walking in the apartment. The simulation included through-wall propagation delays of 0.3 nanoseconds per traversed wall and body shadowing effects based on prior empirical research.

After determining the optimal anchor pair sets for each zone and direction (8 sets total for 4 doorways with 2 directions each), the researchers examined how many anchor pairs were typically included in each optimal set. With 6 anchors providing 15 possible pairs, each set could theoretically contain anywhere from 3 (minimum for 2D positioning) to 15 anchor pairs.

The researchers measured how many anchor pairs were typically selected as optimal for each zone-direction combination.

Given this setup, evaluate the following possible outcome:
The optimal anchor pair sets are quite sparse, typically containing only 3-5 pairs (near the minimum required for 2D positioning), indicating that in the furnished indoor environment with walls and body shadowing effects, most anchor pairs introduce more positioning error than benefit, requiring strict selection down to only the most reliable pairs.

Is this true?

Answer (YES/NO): NO